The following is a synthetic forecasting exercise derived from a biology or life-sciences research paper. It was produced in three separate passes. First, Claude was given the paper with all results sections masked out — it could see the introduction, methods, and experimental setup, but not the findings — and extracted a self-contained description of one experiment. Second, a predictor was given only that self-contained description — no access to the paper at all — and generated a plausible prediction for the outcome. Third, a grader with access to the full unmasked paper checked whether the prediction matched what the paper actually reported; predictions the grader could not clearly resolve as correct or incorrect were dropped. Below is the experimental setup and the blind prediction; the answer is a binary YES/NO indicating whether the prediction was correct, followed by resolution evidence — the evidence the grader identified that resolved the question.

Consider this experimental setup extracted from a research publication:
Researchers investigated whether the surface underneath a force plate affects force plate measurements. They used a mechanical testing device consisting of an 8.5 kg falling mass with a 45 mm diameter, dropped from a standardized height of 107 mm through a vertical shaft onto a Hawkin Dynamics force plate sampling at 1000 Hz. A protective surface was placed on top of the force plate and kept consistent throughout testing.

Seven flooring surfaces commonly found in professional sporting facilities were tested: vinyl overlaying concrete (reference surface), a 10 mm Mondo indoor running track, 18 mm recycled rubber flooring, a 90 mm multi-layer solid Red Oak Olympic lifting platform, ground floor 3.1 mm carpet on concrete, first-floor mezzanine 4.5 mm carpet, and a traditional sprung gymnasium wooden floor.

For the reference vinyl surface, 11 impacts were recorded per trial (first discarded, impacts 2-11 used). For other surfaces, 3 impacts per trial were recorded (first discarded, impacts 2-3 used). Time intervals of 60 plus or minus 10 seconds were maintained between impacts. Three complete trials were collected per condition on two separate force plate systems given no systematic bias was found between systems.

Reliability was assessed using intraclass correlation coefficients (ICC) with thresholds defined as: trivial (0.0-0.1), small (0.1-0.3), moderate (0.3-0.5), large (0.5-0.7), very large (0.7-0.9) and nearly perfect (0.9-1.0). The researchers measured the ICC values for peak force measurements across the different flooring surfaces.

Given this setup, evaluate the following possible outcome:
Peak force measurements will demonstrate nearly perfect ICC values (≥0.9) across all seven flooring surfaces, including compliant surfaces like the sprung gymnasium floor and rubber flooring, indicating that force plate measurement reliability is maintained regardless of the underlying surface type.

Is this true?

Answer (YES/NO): YES